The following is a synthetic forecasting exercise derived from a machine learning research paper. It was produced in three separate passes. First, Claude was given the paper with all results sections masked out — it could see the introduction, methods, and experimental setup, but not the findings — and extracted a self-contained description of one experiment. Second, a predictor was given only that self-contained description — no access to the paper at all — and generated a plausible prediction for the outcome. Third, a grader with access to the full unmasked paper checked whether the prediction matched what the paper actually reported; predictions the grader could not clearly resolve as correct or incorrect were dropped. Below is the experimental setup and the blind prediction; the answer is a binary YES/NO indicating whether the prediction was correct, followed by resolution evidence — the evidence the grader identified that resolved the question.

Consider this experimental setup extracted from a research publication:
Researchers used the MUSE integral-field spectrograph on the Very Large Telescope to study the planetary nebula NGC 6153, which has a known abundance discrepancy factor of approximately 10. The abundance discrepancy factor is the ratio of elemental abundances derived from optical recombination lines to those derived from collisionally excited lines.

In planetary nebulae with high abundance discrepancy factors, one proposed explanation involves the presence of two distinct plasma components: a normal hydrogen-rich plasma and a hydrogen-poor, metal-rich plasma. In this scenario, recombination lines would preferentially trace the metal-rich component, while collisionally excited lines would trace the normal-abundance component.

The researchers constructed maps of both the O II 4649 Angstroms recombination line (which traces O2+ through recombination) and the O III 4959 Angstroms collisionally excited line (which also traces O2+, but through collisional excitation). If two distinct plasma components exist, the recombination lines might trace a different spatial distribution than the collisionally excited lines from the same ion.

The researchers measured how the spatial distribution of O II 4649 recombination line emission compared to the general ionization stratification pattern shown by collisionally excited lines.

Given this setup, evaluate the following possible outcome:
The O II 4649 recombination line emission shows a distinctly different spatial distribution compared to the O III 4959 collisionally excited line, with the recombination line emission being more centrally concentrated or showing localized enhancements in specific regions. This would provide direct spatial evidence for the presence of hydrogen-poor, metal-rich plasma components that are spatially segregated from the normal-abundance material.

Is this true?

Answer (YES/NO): NO